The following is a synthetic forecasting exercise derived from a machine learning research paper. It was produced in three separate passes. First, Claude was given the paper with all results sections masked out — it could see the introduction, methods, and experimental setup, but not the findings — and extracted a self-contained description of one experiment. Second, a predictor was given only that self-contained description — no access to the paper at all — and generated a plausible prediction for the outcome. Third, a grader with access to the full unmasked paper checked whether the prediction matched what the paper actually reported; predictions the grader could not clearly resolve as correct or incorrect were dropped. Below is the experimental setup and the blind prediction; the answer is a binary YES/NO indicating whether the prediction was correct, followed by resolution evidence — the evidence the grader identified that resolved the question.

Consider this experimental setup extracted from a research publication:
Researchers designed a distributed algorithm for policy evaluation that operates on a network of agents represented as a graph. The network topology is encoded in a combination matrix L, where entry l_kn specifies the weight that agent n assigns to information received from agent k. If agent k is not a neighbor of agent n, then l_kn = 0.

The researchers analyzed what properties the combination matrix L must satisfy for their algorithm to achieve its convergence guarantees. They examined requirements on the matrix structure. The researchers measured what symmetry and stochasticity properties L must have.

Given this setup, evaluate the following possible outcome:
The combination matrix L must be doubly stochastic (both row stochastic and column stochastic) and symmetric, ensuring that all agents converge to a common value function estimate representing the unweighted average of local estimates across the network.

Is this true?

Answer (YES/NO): YES